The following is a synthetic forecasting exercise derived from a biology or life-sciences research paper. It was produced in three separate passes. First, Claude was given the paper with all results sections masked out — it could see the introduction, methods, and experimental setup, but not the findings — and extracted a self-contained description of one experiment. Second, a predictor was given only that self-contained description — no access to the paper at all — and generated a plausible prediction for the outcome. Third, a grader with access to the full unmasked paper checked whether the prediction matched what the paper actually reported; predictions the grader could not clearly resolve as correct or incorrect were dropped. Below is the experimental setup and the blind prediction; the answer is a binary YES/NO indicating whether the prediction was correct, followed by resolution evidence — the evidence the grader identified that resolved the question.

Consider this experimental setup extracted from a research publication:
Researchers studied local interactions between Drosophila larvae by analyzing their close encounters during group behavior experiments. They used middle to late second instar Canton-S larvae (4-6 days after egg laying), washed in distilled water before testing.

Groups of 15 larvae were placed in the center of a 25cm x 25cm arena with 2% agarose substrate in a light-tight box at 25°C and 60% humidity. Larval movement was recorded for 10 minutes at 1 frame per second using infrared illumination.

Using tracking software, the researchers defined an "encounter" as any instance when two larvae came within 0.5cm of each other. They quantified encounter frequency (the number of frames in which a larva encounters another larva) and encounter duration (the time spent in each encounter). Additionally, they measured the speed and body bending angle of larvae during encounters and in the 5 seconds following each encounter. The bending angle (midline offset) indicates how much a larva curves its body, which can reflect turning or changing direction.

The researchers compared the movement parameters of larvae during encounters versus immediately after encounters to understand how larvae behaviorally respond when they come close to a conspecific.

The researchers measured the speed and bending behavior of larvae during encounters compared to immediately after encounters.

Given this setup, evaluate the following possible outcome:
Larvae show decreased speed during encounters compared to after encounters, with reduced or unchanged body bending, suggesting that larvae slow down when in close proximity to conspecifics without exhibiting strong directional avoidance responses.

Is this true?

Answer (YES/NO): NO